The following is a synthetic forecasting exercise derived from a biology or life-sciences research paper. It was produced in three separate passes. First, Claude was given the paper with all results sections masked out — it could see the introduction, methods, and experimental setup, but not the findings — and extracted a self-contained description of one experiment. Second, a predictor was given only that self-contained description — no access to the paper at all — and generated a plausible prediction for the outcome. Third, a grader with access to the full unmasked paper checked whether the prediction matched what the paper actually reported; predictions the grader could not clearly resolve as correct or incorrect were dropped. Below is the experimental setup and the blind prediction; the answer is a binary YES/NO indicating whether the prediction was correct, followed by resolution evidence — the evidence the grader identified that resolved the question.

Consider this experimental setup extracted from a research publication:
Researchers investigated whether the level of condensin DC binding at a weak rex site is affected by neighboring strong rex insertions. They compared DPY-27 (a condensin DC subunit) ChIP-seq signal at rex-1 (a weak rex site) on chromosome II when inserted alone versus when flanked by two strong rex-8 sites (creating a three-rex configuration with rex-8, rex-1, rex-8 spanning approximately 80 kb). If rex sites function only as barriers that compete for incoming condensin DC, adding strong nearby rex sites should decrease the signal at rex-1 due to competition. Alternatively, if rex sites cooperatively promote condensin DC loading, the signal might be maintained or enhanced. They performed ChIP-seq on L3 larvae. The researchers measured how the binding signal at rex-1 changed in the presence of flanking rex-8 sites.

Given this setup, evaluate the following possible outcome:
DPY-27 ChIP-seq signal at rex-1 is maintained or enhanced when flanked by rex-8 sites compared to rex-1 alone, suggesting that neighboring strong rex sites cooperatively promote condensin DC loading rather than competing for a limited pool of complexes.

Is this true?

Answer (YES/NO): YES